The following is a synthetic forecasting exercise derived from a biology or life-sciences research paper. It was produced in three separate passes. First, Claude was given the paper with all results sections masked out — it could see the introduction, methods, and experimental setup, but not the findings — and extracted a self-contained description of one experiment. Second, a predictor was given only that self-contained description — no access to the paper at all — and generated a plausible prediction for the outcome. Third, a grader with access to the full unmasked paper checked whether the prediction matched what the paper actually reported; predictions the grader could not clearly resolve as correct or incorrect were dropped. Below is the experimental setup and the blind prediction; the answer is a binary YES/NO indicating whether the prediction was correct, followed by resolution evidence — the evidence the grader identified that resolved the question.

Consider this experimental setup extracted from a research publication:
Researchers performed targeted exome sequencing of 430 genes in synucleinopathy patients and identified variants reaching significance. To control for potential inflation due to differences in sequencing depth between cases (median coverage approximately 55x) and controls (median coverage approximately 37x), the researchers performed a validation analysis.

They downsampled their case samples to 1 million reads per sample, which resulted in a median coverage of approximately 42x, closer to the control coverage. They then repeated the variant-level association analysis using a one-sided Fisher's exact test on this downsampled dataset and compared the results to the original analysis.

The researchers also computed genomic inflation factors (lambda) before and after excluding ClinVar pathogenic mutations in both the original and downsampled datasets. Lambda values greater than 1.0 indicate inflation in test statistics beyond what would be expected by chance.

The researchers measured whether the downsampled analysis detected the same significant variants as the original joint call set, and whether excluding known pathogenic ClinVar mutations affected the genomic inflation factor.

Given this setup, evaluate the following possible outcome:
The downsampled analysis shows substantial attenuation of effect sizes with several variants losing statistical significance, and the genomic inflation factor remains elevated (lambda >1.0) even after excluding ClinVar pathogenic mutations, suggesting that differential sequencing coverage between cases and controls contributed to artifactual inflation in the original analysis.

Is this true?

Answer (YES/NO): NO